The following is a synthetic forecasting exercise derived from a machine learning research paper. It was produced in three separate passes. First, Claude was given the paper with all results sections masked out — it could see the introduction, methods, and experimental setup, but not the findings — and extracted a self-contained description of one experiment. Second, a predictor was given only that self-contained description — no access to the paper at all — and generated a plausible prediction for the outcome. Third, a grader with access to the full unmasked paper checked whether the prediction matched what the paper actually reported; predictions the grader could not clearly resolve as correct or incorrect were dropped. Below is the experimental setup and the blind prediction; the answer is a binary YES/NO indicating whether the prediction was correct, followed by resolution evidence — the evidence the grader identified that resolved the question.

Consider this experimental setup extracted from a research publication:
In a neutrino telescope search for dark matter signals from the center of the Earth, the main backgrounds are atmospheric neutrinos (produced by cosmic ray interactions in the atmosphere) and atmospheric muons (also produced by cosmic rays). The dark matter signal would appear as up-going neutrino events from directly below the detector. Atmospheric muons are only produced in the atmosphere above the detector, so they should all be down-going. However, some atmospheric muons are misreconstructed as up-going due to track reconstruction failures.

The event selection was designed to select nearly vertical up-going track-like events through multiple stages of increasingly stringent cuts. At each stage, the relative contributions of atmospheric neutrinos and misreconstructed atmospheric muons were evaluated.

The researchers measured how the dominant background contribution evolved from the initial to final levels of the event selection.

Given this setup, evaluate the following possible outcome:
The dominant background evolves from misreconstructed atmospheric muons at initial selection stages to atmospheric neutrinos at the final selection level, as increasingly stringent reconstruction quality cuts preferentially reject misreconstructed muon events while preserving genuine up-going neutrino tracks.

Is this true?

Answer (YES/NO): YES